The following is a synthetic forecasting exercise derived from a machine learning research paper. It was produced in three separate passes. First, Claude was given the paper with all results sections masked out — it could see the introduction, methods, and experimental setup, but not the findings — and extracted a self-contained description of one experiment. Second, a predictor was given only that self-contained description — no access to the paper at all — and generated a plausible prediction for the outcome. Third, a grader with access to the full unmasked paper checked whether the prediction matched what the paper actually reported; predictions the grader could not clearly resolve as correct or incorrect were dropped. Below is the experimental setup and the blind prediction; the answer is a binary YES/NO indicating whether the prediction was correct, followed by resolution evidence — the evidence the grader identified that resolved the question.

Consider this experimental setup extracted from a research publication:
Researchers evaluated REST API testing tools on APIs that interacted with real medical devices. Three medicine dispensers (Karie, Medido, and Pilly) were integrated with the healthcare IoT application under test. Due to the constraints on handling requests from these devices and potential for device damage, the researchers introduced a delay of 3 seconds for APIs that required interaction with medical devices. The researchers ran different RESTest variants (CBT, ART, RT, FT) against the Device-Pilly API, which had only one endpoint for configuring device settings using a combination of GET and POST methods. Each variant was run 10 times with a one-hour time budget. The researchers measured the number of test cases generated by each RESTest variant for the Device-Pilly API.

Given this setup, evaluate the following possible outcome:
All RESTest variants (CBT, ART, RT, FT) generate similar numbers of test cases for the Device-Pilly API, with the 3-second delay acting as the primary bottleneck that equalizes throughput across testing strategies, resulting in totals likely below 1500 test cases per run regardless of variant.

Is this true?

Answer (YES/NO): NO